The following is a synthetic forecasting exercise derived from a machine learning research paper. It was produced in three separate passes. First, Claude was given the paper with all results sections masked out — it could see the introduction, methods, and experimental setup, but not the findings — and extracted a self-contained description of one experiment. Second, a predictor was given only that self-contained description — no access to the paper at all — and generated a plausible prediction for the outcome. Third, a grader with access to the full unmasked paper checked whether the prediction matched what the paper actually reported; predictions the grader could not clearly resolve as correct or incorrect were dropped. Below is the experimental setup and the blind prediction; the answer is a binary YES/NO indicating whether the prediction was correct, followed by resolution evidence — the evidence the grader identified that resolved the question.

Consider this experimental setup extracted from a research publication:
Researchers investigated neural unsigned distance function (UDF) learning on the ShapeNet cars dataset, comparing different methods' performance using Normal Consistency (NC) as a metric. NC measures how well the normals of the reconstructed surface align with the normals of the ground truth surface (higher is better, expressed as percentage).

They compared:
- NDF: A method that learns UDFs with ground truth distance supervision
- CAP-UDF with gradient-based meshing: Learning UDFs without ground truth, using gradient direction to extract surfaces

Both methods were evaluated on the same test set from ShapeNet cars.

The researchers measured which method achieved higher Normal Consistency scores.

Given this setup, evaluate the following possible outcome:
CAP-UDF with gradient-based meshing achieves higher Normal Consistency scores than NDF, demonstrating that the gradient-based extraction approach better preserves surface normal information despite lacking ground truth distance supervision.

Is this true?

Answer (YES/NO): YES